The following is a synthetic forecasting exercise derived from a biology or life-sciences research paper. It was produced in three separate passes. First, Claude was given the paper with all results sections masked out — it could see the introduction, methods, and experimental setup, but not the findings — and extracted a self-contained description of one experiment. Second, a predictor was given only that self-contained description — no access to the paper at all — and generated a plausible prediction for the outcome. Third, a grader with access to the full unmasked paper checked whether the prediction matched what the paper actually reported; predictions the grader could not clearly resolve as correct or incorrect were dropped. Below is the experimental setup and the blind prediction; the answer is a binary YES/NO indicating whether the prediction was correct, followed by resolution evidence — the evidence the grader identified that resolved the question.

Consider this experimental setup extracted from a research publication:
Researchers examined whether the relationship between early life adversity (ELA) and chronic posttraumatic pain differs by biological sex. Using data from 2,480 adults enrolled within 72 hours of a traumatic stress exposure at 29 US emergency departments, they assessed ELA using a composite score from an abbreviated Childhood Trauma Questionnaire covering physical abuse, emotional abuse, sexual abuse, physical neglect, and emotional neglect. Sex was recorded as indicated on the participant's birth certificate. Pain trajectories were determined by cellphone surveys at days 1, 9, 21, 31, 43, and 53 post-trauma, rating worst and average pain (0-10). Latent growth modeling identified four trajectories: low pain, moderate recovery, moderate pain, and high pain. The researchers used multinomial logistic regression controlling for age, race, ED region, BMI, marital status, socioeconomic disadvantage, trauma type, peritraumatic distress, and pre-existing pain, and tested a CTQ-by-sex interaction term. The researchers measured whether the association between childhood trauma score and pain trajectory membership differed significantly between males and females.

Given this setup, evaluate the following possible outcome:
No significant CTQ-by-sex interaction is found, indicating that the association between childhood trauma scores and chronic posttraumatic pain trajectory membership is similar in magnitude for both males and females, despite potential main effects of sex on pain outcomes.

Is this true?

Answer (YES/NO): YES